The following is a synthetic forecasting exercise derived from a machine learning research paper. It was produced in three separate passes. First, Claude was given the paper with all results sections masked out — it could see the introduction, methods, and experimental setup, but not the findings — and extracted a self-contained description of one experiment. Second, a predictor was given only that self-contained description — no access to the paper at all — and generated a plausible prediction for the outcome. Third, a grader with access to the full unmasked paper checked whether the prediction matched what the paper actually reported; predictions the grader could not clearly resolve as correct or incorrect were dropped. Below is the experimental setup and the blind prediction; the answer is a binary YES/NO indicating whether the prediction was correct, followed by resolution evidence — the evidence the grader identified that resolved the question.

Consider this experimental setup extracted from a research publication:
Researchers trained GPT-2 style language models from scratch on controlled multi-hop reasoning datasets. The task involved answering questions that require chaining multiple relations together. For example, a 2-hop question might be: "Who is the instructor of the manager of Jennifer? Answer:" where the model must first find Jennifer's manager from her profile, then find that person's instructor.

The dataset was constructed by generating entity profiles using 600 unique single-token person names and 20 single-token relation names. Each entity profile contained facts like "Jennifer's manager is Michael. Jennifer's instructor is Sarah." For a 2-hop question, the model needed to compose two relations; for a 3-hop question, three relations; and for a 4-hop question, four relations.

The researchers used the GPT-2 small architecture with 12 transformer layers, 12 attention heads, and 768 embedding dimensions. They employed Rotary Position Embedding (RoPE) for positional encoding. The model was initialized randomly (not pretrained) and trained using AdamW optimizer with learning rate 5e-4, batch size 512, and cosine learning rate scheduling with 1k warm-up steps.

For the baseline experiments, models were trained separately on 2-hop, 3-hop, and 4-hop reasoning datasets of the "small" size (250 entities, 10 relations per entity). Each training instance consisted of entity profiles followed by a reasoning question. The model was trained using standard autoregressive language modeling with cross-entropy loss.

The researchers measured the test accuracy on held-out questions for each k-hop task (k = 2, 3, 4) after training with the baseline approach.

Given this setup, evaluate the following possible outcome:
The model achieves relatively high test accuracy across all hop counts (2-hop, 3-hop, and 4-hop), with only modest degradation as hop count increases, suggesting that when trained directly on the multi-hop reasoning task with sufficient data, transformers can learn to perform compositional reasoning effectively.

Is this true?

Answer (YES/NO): NO